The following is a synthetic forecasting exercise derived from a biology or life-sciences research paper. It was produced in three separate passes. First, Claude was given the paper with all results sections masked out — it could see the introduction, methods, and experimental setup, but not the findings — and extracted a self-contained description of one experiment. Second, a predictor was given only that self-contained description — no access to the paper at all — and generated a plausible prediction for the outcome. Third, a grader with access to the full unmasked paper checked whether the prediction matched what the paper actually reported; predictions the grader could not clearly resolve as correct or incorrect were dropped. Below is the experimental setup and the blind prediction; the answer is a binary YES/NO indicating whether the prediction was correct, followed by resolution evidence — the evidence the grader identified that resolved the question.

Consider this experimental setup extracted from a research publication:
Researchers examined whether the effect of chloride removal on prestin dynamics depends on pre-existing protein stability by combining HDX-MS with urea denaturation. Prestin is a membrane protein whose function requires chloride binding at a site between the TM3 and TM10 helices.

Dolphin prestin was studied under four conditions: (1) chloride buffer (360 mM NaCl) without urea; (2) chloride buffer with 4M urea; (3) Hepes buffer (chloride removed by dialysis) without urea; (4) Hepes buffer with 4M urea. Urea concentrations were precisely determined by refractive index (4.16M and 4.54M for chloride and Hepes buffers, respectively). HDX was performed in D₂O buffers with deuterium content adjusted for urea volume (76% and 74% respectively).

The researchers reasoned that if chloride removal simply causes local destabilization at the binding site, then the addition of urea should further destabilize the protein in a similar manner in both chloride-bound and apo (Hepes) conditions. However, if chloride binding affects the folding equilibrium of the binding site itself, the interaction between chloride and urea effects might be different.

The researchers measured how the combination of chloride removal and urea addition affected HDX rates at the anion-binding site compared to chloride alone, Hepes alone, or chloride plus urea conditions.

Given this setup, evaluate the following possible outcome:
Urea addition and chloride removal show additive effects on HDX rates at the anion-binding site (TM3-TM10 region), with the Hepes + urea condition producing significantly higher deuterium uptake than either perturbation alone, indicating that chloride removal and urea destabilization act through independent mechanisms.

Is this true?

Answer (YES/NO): NO